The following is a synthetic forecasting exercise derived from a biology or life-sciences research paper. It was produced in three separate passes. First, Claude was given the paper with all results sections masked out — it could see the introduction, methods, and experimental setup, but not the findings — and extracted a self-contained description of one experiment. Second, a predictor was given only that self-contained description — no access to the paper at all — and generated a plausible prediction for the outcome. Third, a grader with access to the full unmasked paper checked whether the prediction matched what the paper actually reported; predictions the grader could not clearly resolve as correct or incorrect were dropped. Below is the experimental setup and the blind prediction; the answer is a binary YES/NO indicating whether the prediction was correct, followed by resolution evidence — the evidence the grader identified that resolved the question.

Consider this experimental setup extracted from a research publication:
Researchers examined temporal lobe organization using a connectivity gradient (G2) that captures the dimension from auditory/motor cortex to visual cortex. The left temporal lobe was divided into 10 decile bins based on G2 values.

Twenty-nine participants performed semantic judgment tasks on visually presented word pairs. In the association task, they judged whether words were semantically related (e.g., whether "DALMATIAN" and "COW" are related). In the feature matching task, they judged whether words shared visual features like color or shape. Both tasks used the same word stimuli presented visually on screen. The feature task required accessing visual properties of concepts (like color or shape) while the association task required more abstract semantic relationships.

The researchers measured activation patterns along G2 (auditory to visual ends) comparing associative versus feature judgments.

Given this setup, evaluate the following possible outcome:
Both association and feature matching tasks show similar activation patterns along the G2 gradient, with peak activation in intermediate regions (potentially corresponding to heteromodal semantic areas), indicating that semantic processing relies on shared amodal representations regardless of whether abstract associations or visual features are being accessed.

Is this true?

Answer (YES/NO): NO